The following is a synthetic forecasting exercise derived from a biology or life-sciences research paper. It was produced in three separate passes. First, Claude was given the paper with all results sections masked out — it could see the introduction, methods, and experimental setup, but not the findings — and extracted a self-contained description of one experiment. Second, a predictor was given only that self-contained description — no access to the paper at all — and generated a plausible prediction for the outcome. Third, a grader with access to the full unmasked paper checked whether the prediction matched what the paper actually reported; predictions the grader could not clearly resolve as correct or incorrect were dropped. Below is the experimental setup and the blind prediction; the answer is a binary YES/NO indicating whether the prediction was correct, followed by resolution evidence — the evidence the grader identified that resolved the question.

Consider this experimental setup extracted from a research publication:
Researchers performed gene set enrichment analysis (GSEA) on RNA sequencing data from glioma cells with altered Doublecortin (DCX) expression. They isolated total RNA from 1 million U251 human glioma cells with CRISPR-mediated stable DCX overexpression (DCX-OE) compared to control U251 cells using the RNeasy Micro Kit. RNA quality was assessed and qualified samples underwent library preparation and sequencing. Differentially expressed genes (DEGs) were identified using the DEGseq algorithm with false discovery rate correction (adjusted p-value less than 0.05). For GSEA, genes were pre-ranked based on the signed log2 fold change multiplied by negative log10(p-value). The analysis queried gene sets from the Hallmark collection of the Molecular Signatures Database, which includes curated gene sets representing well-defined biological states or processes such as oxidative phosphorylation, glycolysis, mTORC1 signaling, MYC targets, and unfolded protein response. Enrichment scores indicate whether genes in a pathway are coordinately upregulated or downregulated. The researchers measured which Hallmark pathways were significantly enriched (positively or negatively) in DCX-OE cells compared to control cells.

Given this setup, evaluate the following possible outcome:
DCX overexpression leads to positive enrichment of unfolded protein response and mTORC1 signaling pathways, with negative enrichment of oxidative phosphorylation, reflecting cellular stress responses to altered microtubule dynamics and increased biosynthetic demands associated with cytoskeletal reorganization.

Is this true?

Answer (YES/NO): NO